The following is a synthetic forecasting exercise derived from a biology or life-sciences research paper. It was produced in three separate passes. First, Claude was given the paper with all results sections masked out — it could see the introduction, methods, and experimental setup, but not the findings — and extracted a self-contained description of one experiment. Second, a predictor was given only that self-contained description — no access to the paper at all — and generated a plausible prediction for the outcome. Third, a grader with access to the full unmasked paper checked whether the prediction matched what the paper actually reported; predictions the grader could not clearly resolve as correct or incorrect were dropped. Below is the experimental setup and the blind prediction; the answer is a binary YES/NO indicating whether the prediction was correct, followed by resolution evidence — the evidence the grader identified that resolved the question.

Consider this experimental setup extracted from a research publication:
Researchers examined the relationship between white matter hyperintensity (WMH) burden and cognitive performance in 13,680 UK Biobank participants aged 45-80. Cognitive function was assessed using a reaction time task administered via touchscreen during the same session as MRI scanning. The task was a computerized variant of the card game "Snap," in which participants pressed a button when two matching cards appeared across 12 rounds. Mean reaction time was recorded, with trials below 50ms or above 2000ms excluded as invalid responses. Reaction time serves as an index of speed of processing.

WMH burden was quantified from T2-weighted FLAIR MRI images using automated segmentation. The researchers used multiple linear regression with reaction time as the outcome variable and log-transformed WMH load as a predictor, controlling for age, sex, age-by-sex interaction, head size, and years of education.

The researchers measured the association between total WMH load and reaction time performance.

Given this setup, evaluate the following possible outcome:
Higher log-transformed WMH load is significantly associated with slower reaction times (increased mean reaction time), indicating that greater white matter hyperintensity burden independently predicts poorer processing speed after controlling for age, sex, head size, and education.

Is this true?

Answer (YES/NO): YES